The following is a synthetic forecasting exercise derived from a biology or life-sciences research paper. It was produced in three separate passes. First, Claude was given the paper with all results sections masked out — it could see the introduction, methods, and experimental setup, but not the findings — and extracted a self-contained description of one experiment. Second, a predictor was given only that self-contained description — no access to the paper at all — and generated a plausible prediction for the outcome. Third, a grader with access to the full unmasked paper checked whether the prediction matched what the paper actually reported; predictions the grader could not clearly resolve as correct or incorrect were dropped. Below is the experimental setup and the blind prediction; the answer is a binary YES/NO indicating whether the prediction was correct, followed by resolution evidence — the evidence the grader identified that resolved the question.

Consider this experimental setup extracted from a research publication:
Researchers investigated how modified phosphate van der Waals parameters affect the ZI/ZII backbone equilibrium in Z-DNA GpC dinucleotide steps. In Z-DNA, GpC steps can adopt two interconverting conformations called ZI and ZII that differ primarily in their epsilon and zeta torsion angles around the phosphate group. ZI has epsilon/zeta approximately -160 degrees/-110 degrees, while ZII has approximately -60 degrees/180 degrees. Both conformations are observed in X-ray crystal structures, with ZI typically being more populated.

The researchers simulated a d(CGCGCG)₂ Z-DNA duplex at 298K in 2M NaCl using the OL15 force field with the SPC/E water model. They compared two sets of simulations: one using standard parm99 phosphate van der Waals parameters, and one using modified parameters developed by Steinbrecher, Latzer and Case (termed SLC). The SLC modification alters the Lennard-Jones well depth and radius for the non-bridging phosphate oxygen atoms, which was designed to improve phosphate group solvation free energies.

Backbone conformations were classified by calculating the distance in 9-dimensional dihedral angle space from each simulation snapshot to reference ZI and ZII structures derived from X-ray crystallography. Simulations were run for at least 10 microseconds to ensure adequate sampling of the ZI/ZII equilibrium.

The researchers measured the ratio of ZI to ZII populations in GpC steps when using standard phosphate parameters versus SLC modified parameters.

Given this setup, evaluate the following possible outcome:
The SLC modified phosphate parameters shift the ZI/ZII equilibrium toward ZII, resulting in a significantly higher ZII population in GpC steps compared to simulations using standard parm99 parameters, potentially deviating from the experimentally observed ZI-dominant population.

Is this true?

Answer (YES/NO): NO